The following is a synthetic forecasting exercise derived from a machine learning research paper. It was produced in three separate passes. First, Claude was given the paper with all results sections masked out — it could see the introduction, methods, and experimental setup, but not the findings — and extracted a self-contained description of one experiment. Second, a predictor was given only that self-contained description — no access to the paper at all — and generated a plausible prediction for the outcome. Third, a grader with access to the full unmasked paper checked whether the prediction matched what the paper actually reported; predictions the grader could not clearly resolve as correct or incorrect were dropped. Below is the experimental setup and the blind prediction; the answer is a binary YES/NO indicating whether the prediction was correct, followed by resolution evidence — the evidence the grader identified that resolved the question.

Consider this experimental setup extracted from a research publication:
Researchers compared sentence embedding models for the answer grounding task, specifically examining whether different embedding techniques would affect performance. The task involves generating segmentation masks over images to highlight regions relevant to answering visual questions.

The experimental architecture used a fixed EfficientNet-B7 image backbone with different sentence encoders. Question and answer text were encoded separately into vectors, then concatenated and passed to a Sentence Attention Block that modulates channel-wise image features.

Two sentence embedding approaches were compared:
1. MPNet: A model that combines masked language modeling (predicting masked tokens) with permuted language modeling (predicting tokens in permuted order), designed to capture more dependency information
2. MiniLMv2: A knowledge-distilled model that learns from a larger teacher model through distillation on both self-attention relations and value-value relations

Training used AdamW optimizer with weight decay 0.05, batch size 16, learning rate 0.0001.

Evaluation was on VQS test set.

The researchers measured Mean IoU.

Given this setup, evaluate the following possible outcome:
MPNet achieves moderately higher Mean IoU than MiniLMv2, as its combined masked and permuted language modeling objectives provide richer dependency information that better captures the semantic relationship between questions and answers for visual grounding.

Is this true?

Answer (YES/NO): NO